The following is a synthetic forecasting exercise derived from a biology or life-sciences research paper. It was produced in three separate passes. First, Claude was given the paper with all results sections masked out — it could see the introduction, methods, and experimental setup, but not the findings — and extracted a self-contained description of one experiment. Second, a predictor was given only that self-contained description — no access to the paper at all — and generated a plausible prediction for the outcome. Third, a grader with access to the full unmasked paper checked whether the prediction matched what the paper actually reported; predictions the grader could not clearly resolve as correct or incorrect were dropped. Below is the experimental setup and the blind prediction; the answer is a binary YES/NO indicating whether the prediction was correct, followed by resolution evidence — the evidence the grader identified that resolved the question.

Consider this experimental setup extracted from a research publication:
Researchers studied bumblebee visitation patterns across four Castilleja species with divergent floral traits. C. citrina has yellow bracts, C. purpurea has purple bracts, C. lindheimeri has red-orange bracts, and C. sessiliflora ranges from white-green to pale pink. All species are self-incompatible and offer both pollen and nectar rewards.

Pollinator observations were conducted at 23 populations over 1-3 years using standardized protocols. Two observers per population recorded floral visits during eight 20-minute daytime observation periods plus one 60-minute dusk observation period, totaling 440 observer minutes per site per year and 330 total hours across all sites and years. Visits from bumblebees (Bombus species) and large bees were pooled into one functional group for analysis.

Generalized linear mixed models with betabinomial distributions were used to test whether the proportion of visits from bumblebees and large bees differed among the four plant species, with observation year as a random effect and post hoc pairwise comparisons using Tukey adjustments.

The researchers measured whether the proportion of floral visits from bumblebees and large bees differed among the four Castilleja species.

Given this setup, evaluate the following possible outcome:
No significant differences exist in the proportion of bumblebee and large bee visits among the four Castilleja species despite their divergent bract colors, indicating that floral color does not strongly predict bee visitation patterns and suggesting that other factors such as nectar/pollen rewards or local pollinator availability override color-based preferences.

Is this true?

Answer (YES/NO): NO